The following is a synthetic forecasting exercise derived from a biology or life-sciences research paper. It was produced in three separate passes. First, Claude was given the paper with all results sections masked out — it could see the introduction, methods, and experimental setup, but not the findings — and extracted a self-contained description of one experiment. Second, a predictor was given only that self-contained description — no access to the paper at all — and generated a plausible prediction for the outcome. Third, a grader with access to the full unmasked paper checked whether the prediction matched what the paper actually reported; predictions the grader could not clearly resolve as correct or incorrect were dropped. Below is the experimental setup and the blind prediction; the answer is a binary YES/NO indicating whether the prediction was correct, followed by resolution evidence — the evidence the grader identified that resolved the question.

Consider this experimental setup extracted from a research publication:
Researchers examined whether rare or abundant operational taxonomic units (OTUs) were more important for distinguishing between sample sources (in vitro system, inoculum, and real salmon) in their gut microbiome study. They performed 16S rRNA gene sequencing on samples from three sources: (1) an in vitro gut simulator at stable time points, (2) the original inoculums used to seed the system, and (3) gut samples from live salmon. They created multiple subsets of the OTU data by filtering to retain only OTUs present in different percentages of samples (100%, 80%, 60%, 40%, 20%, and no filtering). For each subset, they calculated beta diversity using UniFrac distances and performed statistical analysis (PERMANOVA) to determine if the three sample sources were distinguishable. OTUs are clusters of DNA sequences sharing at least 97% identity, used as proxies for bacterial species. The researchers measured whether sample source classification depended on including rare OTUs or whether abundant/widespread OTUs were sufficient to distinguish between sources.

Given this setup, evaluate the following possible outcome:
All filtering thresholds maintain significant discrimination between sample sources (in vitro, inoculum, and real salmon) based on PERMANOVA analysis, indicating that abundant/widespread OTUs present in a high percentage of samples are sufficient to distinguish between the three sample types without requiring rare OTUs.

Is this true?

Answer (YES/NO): NO